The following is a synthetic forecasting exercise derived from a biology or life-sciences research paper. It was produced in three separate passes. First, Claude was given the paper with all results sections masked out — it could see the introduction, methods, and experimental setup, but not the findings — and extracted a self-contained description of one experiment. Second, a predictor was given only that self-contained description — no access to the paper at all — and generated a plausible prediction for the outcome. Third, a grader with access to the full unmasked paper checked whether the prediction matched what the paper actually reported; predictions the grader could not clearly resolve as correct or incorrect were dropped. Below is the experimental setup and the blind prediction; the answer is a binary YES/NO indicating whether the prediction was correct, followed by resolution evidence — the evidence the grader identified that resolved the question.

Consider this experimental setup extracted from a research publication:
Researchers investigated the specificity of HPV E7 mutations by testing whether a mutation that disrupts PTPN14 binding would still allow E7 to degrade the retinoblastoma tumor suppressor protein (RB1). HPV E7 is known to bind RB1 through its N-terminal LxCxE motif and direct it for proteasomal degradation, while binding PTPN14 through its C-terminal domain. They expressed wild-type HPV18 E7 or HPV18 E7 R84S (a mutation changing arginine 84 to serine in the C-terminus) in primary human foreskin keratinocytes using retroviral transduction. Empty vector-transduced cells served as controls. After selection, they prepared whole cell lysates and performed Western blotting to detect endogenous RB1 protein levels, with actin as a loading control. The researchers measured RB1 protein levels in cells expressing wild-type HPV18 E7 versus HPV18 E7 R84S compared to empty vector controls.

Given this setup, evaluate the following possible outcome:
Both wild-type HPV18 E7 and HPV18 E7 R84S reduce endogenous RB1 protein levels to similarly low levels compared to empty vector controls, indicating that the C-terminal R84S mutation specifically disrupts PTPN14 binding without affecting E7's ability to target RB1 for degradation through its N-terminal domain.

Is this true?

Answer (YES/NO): YES